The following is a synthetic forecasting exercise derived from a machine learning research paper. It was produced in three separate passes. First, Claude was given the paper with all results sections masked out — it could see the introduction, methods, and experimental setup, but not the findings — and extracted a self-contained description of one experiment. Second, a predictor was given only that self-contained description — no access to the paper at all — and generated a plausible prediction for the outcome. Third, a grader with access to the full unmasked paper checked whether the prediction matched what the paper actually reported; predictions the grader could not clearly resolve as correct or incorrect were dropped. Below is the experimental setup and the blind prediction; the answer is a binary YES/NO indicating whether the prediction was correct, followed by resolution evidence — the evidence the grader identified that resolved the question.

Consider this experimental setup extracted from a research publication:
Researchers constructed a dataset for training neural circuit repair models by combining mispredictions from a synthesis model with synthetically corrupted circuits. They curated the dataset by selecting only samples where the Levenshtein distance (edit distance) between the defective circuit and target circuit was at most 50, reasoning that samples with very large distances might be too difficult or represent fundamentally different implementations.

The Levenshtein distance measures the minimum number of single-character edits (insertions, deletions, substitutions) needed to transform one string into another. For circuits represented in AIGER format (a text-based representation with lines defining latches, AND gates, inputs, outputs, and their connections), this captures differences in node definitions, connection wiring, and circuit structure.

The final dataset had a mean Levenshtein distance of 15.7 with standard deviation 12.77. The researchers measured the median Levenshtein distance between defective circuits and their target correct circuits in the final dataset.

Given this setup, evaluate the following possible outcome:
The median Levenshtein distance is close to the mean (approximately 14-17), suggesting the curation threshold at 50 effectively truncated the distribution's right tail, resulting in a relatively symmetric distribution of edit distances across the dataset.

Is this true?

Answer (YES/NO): NO